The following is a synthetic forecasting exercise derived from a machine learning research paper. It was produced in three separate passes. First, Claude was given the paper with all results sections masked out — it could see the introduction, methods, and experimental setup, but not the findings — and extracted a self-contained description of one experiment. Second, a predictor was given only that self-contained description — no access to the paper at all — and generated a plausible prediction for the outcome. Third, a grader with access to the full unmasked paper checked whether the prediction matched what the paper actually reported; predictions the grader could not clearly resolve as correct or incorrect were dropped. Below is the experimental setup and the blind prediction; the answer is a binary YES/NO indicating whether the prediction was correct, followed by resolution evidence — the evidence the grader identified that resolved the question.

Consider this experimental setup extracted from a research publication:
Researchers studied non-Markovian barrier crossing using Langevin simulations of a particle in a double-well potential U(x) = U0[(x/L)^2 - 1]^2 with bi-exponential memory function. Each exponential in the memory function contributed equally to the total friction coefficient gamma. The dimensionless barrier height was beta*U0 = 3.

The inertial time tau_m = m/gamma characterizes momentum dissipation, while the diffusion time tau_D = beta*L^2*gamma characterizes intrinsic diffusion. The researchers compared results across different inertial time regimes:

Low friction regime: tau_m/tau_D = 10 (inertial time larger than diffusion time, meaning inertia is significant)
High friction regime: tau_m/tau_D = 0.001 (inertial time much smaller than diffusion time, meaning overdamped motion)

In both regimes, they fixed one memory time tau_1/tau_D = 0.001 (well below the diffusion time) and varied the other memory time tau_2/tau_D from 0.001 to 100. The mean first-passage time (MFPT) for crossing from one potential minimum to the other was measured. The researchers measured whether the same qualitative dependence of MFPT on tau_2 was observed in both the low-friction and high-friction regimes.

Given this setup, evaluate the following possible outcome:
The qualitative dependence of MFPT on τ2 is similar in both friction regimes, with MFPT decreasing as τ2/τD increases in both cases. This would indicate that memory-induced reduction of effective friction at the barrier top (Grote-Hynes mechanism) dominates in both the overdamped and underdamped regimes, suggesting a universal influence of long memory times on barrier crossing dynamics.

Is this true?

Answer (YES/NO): NO